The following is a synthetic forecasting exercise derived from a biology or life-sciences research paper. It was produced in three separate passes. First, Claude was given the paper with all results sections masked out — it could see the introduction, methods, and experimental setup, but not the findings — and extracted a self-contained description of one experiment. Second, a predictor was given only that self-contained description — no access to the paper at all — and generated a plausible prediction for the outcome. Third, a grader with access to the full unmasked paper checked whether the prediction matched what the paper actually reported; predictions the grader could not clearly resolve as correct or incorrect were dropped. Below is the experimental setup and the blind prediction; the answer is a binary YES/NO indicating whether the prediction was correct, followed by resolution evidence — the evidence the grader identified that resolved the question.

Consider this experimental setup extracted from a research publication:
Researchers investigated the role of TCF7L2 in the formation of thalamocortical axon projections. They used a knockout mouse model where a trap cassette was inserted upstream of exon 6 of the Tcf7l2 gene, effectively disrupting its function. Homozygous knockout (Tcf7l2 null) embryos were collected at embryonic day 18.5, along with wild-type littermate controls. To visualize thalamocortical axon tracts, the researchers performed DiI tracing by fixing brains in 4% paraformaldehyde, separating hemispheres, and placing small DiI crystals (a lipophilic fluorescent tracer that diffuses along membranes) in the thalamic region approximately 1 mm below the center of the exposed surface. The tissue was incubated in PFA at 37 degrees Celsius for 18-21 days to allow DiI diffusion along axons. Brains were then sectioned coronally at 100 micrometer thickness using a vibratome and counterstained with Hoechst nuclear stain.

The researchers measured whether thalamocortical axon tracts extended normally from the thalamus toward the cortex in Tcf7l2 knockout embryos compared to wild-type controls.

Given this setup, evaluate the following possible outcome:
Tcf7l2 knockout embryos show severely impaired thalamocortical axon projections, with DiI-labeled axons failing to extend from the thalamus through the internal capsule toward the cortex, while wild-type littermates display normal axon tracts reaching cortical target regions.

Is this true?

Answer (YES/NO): YES